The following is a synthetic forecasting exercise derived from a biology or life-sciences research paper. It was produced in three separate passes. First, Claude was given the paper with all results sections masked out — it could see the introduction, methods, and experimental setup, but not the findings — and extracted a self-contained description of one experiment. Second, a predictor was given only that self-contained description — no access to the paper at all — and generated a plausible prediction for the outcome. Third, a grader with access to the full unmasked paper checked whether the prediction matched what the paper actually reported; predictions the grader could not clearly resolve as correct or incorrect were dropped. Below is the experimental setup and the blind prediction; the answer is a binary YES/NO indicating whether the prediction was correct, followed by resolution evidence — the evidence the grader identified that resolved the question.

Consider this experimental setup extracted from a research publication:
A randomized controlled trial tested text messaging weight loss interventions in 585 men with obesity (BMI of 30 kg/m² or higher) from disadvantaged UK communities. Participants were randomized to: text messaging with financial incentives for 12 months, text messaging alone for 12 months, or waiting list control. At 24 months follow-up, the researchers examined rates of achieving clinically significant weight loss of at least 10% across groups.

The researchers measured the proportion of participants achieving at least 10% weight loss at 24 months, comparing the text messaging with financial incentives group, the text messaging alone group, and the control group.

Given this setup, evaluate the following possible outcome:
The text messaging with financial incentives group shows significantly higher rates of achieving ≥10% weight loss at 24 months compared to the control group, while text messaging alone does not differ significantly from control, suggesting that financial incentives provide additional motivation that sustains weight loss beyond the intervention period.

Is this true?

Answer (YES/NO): NO